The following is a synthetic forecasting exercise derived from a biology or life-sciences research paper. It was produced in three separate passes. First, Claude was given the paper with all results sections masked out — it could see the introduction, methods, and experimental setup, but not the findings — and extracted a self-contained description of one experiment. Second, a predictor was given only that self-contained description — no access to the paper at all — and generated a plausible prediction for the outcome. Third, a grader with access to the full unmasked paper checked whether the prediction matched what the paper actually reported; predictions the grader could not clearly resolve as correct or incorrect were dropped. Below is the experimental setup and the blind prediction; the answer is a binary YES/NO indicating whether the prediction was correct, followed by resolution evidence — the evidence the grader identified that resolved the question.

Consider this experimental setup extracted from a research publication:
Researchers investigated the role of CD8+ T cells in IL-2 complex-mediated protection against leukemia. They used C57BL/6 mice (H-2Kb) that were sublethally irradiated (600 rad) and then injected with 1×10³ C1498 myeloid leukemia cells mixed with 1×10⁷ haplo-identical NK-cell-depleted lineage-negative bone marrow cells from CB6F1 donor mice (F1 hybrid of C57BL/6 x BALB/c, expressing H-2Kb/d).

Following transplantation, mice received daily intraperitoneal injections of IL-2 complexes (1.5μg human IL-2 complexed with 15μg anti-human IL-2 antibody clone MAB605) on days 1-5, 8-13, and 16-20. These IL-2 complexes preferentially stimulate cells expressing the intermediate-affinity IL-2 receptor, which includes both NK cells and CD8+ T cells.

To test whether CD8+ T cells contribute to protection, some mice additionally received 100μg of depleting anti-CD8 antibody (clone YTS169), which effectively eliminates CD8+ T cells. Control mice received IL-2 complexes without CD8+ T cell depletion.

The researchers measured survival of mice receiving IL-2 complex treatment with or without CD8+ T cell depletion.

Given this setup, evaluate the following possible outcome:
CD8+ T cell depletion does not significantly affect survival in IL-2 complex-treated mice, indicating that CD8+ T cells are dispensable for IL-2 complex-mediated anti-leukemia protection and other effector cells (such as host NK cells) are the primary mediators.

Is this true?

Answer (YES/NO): YES